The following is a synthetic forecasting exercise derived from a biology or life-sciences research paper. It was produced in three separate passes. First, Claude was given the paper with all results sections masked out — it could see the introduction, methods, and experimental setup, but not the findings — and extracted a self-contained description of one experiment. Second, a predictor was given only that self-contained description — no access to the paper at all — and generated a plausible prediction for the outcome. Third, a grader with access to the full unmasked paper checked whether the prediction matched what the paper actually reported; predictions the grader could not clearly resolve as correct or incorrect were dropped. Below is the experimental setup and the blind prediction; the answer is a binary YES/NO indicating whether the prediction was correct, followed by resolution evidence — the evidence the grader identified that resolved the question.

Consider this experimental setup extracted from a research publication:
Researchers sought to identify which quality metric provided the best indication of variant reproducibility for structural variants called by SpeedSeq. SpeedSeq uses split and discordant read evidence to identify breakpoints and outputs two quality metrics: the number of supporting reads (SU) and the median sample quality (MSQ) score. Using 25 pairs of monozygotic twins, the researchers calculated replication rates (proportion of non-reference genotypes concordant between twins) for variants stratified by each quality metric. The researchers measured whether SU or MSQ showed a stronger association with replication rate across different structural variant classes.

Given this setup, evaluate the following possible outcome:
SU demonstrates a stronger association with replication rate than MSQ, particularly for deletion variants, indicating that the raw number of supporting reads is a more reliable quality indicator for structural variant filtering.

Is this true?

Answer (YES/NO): NO